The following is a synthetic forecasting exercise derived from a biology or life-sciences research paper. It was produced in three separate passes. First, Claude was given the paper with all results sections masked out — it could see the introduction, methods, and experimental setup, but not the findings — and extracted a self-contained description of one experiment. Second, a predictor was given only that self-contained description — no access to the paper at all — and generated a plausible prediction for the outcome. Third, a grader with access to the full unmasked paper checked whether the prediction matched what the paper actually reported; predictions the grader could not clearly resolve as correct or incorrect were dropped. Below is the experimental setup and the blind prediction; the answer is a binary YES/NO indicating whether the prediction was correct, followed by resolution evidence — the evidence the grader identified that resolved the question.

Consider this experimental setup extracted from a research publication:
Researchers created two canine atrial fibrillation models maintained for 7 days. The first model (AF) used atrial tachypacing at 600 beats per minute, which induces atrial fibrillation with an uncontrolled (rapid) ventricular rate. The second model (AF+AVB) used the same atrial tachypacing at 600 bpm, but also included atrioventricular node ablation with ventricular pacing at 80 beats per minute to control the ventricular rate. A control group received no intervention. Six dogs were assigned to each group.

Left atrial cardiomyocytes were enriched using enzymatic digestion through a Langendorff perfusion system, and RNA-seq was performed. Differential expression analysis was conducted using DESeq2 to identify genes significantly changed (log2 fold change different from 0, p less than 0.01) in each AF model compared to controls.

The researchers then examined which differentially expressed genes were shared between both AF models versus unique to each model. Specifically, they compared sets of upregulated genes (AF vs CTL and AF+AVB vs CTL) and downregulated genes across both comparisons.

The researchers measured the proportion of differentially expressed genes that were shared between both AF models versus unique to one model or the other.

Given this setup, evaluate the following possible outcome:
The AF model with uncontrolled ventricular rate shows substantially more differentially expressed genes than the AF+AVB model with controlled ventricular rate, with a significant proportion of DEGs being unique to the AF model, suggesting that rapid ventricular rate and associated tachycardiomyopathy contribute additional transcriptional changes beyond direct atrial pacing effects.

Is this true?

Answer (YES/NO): NO